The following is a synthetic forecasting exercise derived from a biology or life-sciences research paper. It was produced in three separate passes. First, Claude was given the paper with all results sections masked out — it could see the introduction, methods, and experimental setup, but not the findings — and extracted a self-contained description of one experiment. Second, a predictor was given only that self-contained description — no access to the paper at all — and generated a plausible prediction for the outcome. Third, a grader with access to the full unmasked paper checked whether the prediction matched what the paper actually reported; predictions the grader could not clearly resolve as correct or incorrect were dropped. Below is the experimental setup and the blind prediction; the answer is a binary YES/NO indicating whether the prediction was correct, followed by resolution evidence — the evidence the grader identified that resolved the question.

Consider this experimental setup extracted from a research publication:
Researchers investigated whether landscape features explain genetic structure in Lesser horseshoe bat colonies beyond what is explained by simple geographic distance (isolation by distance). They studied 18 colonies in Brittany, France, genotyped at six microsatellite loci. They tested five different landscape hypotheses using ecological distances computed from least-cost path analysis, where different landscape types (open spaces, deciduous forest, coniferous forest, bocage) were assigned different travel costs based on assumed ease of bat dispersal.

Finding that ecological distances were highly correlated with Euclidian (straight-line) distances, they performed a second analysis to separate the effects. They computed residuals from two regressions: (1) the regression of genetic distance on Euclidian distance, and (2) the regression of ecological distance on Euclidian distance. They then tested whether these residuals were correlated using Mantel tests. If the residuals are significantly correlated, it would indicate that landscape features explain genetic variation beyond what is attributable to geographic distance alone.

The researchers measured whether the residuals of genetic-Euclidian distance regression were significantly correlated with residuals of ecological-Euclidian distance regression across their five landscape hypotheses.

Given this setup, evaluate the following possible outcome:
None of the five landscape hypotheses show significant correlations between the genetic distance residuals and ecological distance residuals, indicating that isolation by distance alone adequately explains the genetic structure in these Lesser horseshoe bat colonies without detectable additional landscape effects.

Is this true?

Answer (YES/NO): YES